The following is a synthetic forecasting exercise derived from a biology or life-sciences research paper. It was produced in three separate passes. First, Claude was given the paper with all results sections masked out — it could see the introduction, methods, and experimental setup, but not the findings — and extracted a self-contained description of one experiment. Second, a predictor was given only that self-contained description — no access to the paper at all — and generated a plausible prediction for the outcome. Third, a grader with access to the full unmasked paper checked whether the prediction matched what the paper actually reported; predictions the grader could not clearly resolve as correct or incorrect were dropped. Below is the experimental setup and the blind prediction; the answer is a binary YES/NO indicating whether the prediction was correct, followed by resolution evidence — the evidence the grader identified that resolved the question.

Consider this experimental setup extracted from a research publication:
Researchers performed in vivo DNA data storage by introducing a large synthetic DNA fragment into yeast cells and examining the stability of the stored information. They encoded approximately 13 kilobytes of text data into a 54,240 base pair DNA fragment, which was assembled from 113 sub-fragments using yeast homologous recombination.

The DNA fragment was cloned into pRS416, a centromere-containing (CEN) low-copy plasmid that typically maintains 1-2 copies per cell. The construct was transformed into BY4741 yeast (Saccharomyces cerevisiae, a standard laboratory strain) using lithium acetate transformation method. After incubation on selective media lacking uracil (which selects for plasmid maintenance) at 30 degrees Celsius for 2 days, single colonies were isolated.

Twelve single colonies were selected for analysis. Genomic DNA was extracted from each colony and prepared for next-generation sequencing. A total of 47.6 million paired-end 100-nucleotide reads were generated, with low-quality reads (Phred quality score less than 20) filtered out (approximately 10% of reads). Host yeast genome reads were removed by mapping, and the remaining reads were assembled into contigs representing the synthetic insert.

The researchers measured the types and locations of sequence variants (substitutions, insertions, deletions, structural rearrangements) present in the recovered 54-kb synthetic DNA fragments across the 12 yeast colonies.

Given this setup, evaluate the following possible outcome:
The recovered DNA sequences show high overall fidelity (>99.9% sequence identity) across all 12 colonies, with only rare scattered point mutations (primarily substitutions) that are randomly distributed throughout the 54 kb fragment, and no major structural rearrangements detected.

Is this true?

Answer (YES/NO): NO